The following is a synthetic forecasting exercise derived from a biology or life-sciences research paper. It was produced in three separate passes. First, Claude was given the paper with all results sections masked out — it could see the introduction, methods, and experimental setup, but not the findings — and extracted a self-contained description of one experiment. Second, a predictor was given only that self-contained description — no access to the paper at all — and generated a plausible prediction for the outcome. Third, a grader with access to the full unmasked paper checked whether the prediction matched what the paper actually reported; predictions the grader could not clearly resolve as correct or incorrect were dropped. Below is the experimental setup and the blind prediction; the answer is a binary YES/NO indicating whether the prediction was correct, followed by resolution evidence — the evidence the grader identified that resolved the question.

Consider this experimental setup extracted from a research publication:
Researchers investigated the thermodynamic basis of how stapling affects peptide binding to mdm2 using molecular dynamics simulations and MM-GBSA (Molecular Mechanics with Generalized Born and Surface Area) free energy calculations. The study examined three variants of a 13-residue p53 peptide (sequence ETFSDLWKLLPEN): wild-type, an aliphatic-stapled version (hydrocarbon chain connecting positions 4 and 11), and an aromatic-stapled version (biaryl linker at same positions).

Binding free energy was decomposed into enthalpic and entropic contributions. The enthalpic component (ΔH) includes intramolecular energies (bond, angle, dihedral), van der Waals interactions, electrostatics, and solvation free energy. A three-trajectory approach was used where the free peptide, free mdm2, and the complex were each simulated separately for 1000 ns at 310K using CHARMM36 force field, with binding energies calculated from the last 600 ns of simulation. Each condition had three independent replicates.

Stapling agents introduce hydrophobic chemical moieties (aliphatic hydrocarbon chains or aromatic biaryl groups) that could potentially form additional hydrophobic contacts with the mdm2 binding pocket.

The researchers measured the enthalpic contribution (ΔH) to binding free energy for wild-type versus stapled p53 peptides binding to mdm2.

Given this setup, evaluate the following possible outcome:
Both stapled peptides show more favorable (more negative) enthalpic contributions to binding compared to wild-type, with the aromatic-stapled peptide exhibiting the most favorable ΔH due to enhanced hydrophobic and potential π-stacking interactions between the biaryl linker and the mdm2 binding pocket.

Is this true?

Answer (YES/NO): NO